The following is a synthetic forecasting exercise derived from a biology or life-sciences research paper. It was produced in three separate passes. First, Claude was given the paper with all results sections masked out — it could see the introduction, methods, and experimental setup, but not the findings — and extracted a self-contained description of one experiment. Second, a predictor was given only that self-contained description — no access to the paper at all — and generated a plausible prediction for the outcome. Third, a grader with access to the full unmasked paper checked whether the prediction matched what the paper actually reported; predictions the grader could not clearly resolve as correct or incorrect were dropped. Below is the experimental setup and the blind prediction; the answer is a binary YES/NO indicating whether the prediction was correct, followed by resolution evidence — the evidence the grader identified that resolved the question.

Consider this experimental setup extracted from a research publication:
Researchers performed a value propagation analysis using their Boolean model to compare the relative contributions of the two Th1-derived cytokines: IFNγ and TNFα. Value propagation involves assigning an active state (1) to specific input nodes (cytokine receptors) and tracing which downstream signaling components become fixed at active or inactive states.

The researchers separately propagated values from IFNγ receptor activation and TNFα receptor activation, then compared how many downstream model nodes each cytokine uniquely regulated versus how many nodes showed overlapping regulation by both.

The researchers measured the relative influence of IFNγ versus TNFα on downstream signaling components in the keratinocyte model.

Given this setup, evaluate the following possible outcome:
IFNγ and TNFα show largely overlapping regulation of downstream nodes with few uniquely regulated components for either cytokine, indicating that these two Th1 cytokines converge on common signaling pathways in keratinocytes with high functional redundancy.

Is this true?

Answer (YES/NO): NO